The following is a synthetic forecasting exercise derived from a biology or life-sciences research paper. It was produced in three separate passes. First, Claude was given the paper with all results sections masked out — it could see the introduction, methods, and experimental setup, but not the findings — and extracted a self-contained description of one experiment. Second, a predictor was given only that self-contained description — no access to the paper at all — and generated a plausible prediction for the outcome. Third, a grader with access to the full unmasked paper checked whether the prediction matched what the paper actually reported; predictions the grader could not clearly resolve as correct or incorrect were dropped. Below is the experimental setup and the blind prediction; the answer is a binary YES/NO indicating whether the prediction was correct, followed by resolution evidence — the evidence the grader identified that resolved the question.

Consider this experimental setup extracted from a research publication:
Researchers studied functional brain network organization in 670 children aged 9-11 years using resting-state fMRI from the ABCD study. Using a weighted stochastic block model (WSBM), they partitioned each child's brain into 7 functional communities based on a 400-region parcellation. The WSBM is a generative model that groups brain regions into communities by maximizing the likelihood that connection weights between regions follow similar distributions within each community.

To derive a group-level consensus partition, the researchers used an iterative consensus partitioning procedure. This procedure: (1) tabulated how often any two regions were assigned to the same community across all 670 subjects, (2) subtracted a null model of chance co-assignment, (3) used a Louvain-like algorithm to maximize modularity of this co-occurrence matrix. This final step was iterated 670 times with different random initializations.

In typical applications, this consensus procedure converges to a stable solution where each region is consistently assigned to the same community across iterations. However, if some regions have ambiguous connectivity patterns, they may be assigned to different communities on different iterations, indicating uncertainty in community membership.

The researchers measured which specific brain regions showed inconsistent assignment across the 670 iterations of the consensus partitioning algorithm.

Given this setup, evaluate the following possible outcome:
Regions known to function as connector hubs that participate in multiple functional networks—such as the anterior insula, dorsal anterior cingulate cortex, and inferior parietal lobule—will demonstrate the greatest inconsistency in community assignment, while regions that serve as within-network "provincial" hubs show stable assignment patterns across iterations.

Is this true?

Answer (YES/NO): NO